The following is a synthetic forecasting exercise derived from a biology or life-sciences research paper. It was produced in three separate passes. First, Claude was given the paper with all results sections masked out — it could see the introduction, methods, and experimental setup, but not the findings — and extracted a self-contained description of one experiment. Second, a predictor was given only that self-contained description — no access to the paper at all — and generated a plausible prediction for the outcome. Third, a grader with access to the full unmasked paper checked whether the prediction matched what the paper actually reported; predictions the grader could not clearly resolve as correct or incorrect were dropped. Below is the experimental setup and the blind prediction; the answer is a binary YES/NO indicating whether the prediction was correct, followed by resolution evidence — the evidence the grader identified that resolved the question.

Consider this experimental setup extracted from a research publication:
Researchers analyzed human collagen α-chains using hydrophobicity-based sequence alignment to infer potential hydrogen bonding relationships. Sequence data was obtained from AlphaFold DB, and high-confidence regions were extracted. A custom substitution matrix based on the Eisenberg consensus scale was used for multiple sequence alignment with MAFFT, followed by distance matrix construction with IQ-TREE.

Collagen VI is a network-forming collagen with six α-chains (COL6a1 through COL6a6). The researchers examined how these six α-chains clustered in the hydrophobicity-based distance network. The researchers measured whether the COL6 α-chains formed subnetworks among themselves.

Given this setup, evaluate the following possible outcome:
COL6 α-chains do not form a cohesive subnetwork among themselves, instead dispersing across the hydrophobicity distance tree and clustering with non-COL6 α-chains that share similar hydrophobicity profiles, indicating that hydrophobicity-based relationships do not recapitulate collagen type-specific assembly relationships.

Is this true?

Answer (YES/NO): NO